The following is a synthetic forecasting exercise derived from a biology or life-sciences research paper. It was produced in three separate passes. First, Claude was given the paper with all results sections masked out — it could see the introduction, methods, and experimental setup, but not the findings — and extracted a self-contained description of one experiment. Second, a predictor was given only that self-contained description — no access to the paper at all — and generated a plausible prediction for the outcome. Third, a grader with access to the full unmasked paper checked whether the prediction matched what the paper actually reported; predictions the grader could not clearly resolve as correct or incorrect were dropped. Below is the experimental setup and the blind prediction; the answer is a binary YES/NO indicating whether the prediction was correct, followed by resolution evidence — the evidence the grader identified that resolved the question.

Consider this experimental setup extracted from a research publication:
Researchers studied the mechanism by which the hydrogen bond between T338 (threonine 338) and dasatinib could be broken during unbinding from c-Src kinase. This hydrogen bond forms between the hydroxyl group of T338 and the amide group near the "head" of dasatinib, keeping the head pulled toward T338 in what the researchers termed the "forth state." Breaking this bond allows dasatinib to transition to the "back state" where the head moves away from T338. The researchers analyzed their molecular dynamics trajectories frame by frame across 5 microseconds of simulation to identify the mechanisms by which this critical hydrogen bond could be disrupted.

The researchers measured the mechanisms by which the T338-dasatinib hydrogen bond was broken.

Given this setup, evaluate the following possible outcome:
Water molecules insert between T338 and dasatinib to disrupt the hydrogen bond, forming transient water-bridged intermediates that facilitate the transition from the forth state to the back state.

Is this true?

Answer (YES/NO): YES